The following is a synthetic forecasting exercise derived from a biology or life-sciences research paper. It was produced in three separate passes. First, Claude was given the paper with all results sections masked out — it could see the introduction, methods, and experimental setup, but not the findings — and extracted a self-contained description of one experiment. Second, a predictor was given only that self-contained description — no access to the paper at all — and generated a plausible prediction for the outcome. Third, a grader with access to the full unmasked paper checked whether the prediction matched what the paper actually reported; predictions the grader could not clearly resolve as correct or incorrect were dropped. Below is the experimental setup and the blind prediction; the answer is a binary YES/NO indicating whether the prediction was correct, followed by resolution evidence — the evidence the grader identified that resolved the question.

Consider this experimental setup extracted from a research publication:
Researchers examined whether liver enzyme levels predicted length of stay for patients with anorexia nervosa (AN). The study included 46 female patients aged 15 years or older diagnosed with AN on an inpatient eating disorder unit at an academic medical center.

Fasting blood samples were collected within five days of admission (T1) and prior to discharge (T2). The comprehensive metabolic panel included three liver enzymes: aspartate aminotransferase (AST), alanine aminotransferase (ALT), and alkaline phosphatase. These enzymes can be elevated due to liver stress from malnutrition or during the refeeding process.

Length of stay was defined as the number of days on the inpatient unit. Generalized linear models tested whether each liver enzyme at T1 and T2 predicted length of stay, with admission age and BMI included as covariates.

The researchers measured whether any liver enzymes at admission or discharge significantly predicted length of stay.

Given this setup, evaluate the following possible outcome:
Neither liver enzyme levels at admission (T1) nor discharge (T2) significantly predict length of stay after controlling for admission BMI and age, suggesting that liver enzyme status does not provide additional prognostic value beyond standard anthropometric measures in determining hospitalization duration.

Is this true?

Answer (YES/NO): NO